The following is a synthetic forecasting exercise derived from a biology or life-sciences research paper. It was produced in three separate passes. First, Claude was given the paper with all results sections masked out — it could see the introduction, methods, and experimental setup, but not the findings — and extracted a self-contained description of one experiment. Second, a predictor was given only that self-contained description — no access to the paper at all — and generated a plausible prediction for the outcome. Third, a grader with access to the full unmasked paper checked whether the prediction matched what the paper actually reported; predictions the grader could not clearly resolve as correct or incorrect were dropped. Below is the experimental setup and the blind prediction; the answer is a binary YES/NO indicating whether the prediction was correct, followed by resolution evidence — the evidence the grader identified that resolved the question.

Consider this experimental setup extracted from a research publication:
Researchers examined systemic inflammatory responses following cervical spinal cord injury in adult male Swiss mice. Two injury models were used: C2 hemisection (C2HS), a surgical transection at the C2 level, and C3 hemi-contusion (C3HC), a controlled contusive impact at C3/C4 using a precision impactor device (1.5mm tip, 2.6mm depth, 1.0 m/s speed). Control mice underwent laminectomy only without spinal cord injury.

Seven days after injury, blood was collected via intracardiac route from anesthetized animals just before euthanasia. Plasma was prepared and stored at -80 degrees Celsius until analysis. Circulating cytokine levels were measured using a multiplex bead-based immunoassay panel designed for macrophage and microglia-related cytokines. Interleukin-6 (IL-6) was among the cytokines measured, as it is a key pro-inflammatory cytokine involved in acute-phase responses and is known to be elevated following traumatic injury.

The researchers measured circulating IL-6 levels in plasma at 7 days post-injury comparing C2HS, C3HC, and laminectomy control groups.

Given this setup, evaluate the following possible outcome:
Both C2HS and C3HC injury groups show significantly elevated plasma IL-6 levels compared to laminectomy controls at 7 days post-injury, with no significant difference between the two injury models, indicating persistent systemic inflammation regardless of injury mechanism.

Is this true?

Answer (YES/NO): NO